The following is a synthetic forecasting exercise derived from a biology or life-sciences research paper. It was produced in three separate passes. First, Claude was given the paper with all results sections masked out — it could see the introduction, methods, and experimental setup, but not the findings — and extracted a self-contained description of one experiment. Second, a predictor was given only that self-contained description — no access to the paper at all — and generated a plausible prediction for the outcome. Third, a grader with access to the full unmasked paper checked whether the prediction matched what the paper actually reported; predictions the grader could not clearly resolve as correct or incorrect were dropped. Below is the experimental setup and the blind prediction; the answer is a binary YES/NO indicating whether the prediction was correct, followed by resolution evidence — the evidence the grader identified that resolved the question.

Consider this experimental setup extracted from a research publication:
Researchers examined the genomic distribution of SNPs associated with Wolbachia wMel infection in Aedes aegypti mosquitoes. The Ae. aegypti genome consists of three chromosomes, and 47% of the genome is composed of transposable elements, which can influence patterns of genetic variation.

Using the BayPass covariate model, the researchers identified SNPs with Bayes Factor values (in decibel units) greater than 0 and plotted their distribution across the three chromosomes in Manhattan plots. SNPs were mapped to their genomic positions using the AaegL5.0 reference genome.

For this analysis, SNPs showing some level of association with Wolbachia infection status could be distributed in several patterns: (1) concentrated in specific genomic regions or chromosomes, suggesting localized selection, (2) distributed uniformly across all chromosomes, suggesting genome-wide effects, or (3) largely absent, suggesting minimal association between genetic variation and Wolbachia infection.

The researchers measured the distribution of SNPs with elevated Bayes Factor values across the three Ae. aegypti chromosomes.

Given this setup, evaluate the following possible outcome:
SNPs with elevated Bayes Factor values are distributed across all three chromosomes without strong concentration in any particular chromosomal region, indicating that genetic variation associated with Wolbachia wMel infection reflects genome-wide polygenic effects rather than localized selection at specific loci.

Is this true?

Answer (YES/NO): NO